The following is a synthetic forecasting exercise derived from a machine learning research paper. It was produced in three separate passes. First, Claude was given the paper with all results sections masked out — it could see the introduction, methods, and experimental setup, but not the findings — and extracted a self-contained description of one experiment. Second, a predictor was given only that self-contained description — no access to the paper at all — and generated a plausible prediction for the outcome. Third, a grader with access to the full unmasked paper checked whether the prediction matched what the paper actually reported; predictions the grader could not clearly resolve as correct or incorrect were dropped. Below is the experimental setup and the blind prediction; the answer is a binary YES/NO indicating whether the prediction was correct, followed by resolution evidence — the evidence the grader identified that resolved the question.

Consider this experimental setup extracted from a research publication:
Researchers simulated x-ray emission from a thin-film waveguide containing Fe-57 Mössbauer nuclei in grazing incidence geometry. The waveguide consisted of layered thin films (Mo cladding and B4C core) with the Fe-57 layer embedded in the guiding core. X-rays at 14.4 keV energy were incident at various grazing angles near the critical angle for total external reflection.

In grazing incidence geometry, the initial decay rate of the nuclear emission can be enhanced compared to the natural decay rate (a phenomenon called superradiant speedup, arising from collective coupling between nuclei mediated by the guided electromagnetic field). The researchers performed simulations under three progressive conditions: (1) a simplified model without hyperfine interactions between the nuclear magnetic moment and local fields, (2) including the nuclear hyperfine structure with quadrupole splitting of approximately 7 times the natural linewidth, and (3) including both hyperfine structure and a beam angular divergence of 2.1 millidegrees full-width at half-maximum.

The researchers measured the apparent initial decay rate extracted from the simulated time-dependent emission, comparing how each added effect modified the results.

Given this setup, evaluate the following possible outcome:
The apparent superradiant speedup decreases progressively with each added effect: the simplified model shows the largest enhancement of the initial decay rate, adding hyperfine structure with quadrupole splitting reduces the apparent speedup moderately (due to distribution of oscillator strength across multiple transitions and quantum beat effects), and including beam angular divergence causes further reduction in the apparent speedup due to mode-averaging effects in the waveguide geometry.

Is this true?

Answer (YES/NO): NO